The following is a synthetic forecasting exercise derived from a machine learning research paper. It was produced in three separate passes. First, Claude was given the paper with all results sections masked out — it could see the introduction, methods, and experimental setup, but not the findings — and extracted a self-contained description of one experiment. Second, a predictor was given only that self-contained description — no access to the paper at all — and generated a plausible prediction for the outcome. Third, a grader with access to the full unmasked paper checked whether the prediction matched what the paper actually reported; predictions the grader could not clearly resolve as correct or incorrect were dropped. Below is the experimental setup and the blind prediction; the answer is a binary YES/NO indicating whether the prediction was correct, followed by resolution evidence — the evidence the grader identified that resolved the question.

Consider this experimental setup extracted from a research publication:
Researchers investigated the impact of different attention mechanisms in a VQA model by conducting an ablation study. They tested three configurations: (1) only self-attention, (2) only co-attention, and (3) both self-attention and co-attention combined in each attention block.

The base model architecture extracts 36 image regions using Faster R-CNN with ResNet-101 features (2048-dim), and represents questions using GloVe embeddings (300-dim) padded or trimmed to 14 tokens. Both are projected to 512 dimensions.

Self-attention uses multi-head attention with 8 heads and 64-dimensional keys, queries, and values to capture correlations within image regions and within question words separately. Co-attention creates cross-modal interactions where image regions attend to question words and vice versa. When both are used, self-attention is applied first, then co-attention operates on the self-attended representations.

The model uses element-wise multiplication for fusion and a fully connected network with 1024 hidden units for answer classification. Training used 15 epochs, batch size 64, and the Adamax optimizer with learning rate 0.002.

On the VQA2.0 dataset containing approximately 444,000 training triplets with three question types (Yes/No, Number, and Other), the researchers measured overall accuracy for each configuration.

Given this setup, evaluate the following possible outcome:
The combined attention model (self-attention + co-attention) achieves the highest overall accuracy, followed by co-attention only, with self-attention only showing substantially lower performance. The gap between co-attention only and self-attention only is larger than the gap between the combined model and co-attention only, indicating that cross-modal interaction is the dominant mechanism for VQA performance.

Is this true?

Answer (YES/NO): YES